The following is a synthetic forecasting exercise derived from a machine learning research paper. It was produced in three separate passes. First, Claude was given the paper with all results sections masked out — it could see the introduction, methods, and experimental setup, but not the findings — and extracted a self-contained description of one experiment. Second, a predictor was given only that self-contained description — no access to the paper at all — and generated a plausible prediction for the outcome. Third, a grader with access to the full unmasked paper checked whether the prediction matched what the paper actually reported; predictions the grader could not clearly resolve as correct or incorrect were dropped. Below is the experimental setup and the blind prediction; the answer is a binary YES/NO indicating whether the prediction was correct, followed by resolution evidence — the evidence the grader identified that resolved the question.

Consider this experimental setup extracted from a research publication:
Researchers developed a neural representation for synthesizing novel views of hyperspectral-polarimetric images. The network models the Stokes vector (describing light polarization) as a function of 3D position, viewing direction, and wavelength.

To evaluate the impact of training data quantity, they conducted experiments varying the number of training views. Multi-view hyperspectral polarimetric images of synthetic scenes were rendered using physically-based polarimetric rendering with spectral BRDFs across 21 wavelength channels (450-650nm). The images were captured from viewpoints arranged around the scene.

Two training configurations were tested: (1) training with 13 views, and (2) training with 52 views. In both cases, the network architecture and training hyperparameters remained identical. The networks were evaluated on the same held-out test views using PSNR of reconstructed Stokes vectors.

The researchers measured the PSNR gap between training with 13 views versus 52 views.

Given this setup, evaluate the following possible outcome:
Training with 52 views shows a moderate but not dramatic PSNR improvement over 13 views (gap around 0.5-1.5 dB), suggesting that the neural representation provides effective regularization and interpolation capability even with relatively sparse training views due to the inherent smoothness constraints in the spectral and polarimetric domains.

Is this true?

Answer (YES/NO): NO